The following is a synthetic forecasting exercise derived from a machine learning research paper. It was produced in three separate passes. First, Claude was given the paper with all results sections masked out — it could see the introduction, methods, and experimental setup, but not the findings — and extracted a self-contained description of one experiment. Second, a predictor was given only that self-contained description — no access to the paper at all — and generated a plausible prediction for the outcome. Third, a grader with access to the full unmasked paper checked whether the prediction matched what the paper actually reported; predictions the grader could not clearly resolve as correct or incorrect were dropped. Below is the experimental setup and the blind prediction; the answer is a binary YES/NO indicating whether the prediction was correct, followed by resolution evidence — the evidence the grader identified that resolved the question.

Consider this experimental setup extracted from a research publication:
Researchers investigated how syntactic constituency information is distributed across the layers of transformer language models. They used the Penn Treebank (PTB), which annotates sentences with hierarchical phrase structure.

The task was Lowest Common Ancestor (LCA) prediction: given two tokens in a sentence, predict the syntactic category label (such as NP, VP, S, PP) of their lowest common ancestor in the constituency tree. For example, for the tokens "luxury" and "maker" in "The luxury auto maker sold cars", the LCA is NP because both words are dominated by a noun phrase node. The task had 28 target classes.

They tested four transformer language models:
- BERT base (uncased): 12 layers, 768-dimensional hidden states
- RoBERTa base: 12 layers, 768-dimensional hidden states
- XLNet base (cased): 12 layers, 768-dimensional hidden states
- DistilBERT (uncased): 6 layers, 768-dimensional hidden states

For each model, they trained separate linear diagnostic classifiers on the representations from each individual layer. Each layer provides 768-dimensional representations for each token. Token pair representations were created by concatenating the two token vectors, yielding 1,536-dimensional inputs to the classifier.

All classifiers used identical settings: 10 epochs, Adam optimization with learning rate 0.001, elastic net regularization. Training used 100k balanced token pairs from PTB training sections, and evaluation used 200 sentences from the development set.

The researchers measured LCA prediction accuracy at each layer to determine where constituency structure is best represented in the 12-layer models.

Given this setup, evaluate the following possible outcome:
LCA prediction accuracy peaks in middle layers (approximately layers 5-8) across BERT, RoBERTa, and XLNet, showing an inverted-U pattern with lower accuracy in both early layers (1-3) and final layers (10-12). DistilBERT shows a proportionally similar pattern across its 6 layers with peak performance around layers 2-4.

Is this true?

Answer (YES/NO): NO